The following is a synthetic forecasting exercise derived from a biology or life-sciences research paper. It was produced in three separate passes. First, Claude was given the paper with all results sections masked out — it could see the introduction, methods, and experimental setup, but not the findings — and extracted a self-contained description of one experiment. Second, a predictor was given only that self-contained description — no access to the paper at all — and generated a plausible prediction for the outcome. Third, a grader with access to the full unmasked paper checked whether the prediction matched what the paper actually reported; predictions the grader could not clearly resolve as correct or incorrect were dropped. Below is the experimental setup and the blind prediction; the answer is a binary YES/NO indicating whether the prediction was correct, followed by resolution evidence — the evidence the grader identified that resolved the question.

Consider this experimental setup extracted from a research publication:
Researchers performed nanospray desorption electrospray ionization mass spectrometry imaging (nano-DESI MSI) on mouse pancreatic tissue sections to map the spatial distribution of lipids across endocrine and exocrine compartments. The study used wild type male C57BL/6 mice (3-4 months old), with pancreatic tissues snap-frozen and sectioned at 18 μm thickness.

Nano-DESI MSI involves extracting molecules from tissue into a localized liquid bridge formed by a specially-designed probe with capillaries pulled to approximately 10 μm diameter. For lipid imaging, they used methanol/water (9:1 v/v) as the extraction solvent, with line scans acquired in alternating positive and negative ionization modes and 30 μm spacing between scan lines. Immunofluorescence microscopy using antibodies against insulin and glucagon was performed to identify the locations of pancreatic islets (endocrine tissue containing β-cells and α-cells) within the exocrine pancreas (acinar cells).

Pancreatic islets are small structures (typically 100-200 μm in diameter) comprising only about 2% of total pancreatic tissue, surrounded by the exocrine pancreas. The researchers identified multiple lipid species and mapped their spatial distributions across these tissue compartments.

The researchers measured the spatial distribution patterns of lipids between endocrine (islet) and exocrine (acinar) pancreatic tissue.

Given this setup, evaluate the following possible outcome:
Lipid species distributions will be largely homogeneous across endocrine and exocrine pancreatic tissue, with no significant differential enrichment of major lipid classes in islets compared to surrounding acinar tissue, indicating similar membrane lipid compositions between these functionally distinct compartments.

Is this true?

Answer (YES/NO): NO